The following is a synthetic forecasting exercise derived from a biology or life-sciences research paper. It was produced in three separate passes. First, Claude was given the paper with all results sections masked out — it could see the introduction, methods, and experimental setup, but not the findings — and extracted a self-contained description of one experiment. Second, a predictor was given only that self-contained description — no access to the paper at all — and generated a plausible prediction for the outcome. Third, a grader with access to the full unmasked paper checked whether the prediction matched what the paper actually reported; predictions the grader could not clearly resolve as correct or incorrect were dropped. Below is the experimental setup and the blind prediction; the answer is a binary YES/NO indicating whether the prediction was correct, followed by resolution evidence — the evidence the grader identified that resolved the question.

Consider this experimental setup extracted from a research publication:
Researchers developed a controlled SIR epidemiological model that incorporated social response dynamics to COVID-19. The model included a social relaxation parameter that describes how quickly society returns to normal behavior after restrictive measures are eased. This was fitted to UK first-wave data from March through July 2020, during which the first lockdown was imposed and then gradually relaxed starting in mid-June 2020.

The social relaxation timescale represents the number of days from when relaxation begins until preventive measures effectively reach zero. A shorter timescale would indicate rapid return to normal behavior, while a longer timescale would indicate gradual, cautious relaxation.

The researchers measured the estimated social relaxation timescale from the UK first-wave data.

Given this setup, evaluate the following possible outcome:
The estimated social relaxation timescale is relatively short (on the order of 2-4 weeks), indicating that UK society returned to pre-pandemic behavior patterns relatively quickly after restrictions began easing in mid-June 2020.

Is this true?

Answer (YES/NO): NO